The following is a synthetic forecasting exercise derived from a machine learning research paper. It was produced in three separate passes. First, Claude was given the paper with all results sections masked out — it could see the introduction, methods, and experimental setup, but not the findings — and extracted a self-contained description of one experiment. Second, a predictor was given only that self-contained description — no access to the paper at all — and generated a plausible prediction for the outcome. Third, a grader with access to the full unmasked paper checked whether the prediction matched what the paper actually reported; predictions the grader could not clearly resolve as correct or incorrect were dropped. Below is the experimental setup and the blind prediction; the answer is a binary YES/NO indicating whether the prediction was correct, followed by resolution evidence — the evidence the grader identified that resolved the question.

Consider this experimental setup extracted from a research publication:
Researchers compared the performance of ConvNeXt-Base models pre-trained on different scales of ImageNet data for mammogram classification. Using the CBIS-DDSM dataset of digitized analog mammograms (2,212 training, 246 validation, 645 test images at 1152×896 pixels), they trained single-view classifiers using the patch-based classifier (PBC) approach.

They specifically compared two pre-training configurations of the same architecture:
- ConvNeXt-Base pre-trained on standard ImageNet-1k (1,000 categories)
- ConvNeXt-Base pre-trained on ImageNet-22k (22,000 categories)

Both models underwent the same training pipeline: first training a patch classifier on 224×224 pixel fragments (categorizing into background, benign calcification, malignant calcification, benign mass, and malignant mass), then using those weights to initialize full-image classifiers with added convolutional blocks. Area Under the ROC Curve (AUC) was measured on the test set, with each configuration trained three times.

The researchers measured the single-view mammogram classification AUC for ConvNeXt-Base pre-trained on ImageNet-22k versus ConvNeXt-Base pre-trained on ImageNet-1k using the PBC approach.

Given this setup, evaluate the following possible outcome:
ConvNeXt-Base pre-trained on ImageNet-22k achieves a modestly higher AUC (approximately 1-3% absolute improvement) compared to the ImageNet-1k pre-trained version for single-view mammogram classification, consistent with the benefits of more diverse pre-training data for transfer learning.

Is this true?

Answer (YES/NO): NO